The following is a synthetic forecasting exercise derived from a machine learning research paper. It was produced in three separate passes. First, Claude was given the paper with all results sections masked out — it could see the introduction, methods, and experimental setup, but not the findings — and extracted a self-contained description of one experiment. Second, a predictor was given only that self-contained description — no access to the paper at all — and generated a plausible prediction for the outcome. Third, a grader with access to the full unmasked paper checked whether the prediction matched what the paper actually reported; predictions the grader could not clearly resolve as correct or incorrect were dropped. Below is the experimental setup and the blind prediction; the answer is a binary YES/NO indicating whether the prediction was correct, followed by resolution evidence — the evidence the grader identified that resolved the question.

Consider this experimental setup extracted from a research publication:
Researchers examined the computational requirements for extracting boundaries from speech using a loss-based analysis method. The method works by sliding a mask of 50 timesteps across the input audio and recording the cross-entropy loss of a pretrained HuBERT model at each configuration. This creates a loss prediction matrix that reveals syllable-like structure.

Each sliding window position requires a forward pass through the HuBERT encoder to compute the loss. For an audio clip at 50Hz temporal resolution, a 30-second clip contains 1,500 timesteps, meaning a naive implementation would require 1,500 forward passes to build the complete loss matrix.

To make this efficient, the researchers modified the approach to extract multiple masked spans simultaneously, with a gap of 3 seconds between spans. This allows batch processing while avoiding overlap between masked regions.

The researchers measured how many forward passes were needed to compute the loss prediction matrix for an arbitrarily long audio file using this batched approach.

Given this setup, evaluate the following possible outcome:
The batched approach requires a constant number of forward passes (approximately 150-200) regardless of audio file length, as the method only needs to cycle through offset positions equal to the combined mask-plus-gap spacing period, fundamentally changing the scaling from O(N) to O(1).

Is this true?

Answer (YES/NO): YES